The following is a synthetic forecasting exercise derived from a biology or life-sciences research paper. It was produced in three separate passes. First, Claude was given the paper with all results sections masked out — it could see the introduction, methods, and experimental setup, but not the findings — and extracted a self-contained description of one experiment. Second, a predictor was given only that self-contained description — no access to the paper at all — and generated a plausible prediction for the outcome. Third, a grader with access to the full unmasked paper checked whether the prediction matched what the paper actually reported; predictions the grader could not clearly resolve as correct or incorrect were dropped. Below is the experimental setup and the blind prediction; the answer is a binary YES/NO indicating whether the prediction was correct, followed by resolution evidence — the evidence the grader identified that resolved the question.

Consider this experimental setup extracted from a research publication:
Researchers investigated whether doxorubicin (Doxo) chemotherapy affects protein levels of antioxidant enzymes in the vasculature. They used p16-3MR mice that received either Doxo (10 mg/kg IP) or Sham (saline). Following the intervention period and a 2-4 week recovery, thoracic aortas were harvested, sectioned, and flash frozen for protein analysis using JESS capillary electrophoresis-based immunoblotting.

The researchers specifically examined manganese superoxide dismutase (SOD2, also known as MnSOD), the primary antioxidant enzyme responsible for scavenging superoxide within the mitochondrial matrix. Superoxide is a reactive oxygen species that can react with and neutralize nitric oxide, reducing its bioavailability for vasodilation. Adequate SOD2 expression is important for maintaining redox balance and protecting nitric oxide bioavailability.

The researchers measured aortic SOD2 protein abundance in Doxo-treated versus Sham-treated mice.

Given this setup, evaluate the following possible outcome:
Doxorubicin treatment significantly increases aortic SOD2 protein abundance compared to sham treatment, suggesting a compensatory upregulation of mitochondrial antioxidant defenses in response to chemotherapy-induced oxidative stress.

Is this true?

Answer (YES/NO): NO